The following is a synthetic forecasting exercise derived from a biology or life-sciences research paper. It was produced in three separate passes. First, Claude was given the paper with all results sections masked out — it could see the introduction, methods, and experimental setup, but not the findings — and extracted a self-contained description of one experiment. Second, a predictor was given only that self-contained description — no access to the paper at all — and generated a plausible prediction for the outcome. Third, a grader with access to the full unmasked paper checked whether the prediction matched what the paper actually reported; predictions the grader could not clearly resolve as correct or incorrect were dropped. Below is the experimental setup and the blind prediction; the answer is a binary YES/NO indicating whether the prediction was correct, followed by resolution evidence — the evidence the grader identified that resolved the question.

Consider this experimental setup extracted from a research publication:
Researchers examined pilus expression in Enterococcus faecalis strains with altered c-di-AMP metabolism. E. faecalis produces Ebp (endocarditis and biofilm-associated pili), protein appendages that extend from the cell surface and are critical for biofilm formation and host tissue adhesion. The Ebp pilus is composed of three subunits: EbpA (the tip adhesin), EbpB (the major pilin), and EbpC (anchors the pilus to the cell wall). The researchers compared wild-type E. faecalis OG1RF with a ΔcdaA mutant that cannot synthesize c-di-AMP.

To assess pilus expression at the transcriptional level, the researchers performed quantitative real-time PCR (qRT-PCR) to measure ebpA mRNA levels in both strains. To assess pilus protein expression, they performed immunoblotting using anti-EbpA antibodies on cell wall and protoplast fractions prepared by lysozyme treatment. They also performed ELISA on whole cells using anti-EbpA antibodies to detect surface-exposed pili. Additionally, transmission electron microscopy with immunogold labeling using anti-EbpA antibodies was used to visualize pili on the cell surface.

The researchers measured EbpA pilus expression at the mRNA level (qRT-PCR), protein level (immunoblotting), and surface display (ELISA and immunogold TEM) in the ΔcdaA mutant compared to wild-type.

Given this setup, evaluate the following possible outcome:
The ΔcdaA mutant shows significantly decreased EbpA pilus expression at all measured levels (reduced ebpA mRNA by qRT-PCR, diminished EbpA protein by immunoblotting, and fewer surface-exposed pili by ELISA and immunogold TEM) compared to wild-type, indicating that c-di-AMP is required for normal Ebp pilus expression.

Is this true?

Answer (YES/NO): YES